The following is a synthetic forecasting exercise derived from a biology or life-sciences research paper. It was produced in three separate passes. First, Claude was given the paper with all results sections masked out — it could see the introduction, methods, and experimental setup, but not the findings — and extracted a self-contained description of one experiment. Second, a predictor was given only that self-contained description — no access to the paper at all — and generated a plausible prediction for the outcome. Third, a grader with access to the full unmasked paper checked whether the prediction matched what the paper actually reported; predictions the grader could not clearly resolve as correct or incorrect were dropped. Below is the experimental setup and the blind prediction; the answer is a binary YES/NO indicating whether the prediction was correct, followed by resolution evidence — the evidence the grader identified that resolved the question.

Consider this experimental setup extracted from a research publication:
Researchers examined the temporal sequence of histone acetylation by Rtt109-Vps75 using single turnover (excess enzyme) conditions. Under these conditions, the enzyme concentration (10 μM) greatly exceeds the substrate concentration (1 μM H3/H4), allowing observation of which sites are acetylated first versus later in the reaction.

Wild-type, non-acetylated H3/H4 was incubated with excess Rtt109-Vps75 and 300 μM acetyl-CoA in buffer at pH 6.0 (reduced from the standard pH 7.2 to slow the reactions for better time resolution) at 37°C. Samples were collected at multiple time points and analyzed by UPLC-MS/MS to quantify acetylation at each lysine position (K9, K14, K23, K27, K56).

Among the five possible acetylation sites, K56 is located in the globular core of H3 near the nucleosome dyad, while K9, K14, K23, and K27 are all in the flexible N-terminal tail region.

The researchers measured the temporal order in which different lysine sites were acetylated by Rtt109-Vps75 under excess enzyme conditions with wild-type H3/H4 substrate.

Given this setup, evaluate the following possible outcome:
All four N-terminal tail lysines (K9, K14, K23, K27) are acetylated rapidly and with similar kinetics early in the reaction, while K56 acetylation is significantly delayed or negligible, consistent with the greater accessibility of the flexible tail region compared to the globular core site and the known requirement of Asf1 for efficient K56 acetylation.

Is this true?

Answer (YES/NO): NO